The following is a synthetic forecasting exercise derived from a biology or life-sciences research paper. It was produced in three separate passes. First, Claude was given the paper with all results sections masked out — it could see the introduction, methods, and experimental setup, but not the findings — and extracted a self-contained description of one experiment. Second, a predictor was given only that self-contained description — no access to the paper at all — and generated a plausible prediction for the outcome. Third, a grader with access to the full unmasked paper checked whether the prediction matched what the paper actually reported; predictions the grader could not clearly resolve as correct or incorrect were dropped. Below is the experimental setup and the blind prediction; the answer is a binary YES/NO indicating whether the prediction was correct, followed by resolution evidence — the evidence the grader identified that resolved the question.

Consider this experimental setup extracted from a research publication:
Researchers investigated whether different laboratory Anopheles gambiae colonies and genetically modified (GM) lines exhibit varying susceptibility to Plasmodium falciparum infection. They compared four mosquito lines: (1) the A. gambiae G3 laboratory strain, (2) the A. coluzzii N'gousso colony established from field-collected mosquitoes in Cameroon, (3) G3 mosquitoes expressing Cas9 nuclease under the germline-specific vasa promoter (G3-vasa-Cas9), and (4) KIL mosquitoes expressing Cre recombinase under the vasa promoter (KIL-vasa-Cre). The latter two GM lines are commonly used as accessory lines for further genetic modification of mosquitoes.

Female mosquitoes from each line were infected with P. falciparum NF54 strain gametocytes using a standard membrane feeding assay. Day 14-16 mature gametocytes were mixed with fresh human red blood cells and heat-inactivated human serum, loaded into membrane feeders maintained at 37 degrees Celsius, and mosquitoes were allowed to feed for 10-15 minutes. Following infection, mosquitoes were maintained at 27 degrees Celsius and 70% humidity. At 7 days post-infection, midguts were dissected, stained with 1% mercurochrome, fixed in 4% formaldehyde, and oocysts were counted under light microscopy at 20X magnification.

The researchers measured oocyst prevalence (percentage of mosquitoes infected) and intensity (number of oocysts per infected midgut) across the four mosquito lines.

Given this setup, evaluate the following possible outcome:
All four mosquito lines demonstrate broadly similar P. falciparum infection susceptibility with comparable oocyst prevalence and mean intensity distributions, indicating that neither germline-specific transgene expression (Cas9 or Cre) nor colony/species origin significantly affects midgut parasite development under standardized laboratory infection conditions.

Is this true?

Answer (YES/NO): NO